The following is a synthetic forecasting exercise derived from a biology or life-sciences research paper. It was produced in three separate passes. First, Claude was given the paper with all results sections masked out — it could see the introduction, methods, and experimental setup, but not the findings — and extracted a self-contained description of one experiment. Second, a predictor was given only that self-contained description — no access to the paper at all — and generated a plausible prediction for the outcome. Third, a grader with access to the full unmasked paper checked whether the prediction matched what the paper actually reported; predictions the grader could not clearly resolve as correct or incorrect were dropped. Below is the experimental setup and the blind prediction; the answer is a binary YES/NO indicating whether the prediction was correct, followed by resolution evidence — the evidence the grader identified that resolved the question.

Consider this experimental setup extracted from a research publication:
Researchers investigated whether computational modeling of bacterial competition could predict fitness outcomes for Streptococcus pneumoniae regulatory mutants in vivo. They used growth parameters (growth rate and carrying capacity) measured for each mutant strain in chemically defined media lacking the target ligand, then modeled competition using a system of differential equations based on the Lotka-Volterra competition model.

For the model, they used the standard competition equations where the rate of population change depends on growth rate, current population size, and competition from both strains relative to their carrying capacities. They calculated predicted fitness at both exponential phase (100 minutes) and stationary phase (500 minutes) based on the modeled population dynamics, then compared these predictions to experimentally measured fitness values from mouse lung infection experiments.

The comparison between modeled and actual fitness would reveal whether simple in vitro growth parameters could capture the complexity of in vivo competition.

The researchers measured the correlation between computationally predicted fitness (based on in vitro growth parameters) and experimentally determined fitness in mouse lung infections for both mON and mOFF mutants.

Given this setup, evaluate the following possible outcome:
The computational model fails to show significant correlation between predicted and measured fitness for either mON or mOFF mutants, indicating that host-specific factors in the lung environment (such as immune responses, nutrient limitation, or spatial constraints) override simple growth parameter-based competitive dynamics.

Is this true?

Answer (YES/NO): NO